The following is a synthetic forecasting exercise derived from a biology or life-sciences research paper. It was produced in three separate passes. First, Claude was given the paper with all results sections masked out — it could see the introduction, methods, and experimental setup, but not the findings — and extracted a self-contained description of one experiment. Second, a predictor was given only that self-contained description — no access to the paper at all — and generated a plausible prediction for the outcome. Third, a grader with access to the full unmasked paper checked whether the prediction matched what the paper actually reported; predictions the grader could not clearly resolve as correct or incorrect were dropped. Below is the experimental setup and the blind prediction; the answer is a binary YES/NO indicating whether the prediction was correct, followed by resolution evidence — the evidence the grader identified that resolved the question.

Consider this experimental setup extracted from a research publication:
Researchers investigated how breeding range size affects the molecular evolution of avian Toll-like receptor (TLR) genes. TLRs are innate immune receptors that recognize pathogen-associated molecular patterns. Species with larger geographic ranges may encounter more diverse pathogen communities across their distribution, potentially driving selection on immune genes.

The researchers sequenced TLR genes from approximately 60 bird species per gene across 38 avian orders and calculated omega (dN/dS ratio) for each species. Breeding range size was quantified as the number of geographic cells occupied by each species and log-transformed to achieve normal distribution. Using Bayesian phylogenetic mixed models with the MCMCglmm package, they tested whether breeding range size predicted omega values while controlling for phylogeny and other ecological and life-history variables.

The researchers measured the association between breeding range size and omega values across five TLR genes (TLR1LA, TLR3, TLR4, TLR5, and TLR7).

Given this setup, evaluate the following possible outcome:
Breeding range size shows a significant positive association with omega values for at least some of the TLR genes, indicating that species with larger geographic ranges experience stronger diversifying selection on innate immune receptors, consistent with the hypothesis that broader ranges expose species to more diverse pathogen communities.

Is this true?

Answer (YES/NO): NO